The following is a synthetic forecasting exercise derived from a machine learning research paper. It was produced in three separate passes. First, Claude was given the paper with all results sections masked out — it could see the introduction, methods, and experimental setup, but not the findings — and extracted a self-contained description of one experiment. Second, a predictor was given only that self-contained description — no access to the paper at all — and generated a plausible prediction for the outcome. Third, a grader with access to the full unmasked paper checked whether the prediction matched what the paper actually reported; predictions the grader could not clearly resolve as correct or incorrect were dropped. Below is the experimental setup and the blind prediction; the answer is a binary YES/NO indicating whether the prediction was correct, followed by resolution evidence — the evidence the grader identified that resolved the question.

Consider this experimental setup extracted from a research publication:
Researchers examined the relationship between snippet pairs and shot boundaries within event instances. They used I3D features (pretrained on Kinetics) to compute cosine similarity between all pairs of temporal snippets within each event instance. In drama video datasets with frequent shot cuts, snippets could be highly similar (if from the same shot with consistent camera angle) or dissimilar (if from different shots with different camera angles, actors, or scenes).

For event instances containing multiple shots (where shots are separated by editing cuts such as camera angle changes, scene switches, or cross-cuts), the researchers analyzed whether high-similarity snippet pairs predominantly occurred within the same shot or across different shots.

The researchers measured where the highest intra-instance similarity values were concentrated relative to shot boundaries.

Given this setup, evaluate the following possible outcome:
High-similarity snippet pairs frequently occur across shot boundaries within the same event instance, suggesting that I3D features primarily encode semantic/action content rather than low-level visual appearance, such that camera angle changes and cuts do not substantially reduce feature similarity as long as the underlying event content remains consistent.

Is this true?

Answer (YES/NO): NO